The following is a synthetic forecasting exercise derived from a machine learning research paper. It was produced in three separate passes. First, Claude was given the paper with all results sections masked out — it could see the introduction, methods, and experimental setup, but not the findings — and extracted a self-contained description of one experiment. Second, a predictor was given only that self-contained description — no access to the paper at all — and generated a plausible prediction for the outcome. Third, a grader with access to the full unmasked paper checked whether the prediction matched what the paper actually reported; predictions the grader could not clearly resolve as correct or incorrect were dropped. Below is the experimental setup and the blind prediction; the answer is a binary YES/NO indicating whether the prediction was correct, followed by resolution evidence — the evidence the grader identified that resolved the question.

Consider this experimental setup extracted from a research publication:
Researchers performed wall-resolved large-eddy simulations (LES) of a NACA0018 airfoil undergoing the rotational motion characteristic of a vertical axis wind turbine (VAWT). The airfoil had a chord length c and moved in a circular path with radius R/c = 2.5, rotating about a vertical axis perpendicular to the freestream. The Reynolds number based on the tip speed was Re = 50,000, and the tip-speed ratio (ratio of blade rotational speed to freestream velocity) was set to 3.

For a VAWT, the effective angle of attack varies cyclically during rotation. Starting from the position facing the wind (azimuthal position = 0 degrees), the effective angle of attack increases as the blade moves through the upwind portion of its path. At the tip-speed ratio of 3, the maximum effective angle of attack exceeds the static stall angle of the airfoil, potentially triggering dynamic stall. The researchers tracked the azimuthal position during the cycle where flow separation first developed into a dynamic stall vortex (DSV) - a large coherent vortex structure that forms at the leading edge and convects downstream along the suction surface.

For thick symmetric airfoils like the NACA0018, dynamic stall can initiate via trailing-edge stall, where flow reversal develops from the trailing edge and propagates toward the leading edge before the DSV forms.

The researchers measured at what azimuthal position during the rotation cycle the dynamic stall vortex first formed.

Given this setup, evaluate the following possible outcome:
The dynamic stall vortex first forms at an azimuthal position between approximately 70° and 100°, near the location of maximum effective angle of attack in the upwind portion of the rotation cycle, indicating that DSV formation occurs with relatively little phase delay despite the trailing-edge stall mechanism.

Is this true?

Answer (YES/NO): NO